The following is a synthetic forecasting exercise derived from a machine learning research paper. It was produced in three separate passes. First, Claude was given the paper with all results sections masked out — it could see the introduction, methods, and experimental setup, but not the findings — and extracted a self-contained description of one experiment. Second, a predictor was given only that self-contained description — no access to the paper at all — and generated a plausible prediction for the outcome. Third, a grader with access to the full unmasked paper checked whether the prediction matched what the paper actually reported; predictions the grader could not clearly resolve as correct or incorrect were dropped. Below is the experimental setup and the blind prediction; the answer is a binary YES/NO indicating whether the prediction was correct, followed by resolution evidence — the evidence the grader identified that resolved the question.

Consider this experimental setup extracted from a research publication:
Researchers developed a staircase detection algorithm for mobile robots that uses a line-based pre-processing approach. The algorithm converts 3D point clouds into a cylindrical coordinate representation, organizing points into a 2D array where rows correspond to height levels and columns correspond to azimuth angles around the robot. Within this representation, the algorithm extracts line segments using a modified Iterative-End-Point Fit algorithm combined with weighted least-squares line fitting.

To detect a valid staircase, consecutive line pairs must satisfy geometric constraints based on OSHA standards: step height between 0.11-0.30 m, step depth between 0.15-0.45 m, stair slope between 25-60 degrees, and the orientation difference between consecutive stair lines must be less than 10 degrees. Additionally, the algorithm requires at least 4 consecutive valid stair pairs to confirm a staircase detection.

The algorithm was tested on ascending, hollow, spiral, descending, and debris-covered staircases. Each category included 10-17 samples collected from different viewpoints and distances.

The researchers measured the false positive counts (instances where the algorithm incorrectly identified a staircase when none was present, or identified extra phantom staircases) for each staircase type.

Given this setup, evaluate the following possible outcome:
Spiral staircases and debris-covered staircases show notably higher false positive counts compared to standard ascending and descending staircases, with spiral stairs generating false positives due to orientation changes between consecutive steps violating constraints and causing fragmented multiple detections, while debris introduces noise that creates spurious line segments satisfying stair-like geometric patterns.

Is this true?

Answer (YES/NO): NO